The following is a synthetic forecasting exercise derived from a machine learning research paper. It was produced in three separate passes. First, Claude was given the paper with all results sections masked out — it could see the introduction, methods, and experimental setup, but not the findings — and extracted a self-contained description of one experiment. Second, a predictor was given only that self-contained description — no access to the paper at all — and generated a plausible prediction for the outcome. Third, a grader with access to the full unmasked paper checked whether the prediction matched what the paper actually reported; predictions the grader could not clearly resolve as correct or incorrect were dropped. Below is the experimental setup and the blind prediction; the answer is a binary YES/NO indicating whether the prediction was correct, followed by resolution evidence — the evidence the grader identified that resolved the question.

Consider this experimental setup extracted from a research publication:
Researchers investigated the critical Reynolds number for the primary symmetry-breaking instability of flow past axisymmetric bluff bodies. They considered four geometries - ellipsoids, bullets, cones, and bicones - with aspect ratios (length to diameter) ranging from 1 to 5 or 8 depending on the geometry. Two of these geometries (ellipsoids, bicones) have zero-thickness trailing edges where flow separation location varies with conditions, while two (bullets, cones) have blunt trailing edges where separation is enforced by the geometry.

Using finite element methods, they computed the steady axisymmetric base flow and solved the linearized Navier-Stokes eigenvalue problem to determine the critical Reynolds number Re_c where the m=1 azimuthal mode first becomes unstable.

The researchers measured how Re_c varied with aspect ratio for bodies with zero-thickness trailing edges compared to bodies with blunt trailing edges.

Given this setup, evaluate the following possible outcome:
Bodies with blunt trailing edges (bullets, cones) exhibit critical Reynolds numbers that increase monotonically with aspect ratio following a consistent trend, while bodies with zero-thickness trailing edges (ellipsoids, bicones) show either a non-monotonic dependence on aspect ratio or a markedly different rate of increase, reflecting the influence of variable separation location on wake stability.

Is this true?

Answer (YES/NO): YES